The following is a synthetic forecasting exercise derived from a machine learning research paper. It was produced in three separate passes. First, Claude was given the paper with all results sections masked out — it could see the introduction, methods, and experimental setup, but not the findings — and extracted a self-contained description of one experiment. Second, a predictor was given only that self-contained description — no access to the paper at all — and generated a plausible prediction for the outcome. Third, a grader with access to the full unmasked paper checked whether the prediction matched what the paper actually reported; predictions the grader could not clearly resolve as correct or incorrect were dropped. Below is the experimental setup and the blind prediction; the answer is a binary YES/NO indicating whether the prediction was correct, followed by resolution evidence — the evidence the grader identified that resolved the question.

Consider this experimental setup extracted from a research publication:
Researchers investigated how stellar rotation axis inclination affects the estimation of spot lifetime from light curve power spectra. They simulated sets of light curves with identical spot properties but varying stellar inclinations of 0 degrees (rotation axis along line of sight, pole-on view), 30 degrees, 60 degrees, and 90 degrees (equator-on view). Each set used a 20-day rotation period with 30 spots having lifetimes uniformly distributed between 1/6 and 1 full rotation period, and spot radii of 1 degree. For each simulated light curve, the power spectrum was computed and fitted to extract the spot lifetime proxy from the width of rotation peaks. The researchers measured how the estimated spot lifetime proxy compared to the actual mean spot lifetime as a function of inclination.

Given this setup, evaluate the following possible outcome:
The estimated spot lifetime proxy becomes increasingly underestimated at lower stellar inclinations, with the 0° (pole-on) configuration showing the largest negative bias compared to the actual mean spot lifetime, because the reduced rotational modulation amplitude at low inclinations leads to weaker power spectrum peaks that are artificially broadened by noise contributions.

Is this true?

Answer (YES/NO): NO